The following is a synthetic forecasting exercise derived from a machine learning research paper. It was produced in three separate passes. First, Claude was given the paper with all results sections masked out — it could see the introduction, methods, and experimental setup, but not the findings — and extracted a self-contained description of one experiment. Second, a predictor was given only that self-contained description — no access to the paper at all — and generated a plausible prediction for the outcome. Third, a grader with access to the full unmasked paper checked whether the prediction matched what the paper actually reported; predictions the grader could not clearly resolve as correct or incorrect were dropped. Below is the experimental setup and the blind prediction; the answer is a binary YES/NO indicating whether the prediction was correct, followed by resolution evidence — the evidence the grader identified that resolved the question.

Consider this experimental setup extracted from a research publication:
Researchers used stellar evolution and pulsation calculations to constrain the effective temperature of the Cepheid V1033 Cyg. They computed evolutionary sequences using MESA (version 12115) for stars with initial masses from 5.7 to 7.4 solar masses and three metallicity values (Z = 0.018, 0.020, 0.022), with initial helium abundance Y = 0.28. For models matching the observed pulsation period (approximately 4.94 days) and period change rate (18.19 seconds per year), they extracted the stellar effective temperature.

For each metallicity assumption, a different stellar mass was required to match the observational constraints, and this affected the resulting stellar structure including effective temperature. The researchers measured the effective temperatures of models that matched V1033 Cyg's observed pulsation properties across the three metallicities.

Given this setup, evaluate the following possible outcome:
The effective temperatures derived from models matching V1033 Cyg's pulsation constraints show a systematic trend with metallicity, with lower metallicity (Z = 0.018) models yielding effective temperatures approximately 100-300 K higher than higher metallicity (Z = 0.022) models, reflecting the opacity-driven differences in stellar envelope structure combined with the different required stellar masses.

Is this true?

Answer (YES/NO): NO